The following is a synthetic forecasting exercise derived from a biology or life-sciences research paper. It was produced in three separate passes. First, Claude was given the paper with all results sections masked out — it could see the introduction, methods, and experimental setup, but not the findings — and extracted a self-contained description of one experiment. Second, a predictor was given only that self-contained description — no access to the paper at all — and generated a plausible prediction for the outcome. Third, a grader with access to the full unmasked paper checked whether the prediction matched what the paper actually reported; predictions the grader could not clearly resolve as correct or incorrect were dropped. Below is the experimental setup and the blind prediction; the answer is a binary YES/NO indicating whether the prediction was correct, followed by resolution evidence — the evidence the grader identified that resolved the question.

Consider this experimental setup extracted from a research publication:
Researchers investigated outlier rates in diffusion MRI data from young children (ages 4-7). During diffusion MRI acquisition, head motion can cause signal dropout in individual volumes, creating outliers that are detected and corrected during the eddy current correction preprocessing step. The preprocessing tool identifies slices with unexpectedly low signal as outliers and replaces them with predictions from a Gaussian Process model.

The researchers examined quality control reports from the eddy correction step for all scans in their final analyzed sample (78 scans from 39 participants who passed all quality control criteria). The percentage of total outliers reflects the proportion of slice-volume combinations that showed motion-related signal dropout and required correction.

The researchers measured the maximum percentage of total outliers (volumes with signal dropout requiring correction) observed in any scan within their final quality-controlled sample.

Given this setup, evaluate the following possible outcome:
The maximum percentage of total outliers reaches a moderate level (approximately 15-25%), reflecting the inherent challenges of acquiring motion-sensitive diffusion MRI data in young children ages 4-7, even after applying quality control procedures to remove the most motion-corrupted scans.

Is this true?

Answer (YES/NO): NO